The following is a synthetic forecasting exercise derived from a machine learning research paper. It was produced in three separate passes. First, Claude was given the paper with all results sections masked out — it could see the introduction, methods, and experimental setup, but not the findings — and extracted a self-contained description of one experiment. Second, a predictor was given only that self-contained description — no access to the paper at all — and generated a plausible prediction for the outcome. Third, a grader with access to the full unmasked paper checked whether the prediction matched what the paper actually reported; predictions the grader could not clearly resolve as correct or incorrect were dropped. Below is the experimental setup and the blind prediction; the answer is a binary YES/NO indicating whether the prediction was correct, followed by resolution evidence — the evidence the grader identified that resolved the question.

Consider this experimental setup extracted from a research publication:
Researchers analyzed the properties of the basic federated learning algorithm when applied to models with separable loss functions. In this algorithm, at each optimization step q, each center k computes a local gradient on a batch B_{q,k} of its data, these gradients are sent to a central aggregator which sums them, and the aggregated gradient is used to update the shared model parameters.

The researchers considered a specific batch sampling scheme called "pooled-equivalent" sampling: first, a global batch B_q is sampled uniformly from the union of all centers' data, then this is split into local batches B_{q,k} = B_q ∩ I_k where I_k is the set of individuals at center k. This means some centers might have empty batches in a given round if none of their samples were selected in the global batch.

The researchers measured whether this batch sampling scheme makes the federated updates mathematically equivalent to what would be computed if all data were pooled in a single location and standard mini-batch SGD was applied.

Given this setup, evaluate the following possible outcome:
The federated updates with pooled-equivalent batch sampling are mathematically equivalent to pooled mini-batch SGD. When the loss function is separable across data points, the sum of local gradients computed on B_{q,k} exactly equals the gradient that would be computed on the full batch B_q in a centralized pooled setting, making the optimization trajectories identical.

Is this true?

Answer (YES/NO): YES